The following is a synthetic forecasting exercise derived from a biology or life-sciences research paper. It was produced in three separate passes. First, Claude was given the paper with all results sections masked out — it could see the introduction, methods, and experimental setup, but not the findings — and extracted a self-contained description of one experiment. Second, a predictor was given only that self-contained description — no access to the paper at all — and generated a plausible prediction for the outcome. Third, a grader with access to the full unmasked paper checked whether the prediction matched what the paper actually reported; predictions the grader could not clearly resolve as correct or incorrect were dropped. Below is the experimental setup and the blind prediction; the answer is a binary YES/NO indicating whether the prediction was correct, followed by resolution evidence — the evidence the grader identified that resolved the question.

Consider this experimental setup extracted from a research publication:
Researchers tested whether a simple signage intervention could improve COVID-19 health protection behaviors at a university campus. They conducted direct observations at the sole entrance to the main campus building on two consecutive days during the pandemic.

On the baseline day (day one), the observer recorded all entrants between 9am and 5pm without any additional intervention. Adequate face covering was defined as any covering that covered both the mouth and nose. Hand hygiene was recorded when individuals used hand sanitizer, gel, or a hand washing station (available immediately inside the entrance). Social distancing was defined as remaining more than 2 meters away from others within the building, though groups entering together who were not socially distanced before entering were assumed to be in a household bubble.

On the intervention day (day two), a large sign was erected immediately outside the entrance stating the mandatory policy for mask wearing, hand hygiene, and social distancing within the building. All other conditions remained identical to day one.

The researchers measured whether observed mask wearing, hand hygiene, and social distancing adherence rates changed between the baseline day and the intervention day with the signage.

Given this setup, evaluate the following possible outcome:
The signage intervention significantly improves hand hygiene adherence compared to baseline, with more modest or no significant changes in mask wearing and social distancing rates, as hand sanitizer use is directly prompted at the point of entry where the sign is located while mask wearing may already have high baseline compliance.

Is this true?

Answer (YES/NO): NO